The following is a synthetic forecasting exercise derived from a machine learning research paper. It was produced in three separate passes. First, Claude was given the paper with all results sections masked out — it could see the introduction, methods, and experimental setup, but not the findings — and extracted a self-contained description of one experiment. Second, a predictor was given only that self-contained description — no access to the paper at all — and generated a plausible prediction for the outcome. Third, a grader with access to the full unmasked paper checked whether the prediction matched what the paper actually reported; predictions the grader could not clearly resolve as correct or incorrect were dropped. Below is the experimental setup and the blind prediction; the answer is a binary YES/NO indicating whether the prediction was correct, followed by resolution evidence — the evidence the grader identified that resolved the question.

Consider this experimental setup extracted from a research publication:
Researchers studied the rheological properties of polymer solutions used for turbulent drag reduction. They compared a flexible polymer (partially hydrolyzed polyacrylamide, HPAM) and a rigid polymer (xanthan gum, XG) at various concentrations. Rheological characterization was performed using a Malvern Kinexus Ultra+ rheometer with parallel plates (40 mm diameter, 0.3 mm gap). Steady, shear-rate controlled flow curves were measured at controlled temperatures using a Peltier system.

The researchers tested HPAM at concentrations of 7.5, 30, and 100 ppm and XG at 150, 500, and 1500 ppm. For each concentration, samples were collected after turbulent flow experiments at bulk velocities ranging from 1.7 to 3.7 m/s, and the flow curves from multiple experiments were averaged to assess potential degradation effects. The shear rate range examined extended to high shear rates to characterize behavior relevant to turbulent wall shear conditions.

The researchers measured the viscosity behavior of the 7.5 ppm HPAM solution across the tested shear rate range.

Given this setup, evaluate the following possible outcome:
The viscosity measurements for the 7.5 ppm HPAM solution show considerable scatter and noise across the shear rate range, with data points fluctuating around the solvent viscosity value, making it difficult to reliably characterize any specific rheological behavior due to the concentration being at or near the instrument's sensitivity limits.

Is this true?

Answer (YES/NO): NO